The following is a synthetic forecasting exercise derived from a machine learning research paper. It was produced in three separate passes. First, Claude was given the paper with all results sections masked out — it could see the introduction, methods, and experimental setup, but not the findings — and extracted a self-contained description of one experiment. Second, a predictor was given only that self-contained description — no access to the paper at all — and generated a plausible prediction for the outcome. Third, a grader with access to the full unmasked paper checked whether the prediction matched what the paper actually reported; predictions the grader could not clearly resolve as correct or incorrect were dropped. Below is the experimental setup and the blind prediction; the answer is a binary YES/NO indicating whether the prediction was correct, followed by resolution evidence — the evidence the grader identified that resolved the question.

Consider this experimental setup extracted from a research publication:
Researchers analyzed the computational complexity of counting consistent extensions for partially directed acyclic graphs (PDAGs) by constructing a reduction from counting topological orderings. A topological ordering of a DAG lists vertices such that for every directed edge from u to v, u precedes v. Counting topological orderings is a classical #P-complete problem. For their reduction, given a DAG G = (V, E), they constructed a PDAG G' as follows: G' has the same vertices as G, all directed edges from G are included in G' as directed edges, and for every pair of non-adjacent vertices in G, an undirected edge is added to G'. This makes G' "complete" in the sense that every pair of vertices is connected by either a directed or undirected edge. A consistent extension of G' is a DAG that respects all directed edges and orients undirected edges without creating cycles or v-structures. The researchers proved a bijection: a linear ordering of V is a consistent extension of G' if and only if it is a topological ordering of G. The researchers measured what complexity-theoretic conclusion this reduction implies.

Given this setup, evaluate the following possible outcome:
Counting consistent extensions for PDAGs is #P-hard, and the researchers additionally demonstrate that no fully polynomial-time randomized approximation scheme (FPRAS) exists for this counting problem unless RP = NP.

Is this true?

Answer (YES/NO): NO